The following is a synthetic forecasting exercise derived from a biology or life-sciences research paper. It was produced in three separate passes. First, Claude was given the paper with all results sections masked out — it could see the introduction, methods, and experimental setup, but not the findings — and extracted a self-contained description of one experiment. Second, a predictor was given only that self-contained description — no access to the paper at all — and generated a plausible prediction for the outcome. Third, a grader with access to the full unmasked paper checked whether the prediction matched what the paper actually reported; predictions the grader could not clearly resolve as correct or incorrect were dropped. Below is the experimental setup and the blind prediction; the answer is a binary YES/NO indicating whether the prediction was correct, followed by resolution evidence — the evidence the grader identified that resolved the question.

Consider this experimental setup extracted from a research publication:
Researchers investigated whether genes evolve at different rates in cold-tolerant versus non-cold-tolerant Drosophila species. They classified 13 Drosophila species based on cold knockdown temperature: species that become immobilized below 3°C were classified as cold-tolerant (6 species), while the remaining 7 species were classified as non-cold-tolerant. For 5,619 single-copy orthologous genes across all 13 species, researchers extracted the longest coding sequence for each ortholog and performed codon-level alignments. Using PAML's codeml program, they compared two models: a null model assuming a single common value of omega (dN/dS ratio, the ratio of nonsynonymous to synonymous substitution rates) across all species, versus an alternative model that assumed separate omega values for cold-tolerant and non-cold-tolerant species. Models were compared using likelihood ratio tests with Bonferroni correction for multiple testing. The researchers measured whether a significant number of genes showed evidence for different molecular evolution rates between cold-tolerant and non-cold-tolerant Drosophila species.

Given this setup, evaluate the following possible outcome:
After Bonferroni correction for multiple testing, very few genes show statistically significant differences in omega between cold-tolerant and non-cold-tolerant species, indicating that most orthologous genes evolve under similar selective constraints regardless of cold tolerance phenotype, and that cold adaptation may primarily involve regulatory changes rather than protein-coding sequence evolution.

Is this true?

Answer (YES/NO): NO